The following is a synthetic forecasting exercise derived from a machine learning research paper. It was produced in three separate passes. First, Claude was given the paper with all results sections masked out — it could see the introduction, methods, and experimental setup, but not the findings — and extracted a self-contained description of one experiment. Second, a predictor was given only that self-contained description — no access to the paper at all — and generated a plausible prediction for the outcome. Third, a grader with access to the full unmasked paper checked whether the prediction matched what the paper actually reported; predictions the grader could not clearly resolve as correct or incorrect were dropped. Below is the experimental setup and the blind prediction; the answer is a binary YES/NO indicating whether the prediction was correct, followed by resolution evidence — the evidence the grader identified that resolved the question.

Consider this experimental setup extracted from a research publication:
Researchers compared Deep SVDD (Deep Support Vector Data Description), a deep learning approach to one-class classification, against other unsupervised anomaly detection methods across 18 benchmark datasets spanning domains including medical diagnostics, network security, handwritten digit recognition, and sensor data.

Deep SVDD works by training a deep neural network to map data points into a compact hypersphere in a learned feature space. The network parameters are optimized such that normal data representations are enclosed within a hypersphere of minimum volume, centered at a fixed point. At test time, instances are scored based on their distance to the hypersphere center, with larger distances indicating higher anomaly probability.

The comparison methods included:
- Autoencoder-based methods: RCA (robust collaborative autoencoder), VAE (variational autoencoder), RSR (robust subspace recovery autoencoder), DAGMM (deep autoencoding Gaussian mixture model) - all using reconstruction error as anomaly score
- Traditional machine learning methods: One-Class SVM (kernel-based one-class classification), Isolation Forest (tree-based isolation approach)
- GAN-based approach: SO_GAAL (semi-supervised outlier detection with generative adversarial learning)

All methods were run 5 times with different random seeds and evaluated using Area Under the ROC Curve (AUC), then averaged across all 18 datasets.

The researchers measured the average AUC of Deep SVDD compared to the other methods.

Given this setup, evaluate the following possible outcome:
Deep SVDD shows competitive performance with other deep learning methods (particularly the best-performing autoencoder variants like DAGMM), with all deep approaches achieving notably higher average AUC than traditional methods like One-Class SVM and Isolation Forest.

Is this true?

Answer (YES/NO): NO